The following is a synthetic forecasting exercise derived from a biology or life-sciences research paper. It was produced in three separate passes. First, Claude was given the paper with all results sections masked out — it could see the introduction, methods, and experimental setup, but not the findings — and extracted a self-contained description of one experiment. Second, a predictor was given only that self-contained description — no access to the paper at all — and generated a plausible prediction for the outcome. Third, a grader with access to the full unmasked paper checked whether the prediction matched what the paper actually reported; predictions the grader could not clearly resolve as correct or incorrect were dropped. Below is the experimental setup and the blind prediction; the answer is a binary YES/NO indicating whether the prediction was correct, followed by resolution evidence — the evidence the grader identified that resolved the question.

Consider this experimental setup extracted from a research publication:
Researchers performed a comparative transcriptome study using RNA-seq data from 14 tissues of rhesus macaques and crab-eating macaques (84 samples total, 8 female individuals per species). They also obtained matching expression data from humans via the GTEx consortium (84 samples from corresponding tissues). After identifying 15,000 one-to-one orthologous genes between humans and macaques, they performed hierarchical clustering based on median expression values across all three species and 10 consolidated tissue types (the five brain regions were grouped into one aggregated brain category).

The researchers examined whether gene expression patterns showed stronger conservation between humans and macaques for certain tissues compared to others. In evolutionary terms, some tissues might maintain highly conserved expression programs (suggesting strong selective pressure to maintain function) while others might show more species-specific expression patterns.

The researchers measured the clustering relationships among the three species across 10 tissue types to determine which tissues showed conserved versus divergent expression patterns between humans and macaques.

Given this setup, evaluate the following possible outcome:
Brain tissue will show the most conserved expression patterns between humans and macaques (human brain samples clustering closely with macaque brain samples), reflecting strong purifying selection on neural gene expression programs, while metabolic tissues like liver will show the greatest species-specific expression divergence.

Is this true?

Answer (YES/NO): NO